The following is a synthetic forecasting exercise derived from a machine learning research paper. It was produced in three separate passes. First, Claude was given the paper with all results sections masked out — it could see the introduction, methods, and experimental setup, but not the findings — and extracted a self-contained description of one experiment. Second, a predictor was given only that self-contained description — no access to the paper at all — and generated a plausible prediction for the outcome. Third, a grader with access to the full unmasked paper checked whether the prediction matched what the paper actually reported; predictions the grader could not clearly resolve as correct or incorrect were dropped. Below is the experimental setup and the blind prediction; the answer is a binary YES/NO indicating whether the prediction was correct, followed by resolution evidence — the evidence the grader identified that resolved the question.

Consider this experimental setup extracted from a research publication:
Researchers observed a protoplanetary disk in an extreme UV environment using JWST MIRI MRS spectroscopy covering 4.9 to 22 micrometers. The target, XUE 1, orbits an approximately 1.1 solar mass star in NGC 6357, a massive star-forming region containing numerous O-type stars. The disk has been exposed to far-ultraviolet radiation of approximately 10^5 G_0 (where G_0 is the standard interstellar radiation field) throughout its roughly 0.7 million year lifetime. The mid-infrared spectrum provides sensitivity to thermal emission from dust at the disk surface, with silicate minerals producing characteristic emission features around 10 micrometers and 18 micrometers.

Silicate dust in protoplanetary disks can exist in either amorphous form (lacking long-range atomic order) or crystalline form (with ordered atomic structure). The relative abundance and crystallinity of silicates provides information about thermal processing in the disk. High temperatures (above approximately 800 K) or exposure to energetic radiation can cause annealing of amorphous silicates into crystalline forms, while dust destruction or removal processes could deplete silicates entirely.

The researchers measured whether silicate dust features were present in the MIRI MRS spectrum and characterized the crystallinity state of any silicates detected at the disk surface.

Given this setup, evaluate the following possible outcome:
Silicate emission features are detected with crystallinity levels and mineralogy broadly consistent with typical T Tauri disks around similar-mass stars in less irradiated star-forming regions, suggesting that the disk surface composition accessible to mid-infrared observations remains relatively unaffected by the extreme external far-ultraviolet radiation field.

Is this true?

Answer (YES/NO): YES